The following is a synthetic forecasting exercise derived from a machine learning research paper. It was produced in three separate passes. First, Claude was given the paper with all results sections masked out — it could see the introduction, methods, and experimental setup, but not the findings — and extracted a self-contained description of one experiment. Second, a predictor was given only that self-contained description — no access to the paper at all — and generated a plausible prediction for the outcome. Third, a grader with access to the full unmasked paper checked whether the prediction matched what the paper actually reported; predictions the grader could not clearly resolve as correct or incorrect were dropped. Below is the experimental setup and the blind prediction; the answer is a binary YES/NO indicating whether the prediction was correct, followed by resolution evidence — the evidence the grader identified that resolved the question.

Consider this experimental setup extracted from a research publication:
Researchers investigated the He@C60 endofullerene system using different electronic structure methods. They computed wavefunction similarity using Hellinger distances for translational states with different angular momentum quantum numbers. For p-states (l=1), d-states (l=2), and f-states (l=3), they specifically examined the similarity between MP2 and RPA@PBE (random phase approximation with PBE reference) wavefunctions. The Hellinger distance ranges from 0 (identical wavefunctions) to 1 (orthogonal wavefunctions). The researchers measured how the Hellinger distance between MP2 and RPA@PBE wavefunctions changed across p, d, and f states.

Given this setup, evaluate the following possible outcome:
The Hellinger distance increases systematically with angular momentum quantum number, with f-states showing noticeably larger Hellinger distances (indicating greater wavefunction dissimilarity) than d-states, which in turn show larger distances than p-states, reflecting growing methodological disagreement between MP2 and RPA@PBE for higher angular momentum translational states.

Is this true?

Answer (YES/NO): NO